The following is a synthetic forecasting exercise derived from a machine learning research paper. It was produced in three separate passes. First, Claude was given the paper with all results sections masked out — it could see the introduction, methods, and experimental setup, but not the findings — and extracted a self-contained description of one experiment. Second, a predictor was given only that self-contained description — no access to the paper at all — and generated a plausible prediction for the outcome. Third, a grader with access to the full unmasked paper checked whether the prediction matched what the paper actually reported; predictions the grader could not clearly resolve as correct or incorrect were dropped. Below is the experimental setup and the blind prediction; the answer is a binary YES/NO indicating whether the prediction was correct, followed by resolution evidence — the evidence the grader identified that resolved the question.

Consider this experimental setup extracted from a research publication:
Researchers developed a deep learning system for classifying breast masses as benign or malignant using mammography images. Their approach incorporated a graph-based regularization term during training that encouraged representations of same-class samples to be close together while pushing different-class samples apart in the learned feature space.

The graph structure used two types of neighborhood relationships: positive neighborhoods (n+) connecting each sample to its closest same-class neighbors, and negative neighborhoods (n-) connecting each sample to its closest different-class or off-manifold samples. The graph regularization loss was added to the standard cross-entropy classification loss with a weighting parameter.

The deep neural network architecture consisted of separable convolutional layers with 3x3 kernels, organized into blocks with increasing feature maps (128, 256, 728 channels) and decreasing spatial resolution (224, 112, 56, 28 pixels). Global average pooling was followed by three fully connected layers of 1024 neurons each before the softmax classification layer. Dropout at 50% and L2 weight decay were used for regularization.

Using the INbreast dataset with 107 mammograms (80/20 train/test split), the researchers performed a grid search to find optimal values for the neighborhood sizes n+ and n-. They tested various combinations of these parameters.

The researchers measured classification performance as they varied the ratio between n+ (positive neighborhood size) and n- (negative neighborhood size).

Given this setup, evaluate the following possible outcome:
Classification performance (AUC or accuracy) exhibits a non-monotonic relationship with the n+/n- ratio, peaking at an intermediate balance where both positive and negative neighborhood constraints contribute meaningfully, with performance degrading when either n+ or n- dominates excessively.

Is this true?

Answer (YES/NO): NO